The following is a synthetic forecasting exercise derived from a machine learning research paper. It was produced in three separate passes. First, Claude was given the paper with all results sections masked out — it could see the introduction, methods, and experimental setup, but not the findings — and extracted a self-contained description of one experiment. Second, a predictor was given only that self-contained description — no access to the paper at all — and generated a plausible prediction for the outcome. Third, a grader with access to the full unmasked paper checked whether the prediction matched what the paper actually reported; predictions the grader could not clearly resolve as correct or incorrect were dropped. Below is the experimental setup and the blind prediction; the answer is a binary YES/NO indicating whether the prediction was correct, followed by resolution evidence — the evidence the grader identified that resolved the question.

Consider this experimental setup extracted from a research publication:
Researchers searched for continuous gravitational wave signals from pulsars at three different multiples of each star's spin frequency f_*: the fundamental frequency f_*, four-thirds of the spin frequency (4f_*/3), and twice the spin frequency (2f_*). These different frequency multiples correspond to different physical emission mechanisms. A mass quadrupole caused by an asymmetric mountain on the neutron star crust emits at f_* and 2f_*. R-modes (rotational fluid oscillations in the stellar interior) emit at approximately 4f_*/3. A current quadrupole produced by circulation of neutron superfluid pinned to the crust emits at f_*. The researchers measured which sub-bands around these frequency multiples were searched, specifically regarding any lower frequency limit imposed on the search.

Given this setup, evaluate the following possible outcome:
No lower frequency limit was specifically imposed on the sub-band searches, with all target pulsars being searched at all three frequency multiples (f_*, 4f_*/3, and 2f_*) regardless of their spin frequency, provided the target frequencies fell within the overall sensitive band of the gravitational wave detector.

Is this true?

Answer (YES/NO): NO